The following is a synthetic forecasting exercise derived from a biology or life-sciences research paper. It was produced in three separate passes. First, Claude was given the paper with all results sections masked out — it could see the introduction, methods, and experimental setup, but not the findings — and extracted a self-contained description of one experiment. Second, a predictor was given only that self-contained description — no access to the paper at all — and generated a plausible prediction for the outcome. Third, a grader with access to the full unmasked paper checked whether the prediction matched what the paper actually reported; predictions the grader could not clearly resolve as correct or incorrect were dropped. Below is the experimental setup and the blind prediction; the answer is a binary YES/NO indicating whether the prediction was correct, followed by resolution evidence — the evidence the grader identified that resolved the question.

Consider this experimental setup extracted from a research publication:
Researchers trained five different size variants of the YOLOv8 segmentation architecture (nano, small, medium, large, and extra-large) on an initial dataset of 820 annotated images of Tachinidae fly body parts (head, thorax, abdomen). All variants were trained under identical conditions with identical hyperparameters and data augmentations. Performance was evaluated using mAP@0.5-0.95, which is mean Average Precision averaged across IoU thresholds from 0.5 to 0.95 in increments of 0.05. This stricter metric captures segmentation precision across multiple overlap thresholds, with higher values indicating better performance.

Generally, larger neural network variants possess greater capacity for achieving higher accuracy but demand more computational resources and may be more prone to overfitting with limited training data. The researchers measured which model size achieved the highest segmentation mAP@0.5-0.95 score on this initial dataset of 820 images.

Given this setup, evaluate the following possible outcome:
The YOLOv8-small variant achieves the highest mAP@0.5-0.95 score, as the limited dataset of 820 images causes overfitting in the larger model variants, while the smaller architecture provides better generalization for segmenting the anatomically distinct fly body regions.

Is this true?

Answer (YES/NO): NO